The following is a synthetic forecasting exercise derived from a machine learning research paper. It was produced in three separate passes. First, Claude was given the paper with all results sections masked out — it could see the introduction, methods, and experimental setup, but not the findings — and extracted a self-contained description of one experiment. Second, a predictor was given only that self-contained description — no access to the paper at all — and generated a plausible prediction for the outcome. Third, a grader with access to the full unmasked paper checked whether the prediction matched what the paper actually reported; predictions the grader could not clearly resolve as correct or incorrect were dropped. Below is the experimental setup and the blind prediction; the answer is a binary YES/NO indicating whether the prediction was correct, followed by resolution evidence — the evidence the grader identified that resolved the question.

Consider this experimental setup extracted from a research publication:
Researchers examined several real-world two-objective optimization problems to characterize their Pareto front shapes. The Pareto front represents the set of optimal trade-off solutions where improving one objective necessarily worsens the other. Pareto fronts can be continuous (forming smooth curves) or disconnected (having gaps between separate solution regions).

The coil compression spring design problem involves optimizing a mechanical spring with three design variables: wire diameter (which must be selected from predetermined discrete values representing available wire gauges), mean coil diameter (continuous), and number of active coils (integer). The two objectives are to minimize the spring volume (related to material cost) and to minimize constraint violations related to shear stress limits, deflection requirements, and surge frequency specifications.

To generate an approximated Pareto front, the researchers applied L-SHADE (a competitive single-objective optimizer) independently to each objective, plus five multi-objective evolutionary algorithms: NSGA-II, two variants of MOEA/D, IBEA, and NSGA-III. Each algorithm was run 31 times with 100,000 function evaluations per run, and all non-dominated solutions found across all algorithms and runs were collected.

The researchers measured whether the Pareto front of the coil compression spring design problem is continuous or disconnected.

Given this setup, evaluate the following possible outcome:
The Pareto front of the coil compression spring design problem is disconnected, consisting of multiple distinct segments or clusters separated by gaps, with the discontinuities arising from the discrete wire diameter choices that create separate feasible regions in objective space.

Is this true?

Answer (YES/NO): YES